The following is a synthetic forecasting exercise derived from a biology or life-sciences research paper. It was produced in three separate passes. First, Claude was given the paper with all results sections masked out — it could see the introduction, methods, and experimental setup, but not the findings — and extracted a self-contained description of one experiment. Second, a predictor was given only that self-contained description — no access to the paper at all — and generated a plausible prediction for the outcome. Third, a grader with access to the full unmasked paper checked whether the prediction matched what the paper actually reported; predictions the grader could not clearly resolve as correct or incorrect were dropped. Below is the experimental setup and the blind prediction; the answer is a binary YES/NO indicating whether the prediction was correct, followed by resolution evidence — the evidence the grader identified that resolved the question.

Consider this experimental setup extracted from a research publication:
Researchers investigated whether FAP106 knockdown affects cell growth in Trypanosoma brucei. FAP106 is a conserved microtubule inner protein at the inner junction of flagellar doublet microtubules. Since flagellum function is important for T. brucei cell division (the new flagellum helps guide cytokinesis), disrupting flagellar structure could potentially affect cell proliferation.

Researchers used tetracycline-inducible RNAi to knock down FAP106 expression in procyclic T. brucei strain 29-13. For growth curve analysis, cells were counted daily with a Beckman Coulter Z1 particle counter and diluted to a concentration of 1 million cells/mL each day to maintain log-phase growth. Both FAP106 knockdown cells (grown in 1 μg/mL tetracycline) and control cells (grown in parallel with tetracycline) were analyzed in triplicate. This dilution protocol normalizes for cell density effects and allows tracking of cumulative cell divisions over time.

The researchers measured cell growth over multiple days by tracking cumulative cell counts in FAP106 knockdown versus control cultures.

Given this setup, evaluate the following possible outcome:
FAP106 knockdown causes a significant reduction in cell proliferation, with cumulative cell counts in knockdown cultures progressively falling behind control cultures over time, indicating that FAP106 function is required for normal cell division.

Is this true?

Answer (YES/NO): NO